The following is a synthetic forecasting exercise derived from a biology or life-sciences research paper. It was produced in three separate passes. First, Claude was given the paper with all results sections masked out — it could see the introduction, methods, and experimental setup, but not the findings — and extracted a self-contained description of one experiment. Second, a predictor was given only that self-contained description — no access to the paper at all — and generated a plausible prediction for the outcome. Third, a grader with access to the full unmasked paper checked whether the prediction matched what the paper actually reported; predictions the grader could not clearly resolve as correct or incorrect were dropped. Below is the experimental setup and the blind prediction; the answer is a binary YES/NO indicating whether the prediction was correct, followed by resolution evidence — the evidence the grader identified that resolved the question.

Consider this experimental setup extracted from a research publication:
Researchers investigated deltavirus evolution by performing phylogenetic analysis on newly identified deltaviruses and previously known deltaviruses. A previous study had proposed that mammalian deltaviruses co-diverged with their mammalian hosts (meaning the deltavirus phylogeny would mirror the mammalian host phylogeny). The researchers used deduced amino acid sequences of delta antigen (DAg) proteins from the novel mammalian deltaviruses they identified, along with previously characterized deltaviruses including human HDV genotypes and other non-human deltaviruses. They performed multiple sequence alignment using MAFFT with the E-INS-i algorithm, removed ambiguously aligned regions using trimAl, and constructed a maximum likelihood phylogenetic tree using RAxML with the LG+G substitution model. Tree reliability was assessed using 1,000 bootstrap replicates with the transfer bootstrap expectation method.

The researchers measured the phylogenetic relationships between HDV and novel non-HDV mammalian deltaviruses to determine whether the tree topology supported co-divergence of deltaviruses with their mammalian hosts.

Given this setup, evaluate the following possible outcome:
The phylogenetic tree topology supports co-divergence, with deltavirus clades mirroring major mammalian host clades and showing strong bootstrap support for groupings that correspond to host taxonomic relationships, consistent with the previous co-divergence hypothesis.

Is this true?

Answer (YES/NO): NO